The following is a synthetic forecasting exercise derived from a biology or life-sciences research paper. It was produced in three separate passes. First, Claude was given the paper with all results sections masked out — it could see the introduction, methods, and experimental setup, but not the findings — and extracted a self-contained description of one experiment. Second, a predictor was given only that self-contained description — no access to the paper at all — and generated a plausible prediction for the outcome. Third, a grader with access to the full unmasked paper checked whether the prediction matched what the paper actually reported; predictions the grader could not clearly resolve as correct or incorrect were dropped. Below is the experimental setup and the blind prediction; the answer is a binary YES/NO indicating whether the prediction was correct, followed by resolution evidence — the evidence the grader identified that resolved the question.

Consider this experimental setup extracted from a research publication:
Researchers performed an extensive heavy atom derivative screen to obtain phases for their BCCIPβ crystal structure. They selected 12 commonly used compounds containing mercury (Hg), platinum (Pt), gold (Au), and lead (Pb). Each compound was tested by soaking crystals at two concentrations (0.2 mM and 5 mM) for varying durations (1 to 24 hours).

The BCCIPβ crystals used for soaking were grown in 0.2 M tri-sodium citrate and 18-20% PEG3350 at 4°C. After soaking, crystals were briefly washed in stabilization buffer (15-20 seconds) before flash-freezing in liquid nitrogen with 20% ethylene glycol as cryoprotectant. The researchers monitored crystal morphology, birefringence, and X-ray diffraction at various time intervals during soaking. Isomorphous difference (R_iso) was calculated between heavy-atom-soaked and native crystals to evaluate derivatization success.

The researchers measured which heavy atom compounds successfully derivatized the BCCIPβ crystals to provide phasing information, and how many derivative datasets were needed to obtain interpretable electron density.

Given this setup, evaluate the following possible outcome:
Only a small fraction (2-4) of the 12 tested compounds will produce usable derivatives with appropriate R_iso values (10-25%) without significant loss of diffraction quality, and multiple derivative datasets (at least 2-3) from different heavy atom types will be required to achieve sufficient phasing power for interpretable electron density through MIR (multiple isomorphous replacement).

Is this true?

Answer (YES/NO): NO